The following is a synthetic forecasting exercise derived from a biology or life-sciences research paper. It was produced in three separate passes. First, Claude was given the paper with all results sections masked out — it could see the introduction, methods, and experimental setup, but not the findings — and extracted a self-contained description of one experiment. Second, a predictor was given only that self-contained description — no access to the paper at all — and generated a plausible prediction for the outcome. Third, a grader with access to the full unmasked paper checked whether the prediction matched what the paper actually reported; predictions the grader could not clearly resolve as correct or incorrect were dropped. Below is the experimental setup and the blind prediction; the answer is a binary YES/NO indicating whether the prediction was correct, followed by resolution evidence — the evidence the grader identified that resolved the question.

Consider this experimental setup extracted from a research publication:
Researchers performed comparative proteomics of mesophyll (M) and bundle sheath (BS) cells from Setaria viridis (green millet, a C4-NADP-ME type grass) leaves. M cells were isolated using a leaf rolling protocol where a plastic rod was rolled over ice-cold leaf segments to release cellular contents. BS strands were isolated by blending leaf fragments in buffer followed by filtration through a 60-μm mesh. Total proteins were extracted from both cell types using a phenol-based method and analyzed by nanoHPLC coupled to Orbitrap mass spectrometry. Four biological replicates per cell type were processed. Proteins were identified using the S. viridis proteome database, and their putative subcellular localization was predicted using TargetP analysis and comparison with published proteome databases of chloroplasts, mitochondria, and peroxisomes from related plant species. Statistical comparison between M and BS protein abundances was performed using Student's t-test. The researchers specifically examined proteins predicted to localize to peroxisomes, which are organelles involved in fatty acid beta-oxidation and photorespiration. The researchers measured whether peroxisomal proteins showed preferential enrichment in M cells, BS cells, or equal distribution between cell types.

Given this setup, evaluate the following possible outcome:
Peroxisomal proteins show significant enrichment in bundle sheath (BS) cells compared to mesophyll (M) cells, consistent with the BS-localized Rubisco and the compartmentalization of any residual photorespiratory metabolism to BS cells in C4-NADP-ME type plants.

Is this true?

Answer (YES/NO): NO